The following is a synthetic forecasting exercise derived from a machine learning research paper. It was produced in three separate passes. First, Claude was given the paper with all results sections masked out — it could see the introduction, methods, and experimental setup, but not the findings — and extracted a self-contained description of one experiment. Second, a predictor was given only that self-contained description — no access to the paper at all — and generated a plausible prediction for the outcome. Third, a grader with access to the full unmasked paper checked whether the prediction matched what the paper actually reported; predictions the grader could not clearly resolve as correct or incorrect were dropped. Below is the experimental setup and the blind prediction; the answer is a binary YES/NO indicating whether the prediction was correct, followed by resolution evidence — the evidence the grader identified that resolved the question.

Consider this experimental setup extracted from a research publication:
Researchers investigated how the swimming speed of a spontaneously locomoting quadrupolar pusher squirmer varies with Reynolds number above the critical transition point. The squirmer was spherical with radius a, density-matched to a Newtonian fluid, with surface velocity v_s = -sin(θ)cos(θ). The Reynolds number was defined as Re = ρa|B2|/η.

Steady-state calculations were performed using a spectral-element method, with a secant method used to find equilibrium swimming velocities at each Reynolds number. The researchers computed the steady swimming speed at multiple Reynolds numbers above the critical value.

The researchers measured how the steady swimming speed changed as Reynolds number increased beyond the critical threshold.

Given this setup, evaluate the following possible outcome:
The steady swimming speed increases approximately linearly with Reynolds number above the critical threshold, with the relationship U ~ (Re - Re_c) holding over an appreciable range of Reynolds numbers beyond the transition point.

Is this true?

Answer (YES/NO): NO